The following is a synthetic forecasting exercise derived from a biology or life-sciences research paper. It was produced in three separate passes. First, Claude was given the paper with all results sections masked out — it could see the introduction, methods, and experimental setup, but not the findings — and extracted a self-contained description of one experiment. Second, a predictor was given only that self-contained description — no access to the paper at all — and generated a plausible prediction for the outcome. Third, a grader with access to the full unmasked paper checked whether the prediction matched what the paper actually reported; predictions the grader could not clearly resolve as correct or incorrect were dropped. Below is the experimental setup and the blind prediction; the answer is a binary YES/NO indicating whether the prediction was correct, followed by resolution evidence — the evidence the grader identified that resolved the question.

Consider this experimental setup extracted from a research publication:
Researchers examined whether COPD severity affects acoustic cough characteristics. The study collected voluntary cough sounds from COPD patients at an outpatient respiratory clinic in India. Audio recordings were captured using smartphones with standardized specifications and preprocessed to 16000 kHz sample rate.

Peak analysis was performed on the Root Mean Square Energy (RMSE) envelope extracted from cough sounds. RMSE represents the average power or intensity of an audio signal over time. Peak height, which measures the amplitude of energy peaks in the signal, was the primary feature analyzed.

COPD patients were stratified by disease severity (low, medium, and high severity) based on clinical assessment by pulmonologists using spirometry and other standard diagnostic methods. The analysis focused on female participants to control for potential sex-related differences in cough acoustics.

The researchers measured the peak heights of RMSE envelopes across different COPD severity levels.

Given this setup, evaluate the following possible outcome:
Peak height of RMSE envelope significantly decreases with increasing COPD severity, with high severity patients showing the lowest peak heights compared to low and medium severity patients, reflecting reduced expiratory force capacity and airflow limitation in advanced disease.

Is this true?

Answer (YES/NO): YES